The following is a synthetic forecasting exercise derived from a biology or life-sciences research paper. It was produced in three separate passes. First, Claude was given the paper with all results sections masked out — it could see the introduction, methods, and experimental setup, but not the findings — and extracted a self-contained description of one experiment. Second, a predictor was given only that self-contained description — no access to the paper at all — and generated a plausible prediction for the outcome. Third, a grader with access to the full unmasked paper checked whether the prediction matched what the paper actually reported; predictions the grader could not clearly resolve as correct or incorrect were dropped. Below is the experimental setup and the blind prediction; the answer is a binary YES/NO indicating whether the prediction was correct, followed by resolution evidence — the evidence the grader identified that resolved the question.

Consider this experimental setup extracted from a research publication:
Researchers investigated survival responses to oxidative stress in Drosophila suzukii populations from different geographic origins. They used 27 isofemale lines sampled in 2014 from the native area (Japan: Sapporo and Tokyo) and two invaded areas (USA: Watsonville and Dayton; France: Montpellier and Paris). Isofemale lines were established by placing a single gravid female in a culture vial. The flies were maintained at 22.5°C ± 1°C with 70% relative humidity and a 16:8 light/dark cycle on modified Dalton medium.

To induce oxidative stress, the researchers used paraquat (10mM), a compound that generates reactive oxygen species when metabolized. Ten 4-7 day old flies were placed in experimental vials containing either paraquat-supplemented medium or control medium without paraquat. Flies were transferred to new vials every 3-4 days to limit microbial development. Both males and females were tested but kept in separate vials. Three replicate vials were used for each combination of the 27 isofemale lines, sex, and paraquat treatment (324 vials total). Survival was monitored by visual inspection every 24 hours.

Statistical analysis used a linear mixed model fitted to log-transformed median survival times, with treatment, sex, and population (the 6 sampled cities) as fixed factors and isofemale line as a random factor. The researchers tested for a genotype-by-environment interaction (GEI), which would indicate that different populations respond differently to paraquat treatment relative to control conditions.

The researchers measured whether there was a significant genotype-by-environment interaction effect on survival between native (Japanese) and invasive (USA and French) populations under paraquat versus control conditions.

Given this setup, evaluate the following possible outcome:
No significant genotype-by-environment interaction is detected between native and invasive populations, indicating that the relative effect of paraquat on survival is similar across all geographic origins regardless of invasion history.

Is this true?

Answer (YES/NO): NO